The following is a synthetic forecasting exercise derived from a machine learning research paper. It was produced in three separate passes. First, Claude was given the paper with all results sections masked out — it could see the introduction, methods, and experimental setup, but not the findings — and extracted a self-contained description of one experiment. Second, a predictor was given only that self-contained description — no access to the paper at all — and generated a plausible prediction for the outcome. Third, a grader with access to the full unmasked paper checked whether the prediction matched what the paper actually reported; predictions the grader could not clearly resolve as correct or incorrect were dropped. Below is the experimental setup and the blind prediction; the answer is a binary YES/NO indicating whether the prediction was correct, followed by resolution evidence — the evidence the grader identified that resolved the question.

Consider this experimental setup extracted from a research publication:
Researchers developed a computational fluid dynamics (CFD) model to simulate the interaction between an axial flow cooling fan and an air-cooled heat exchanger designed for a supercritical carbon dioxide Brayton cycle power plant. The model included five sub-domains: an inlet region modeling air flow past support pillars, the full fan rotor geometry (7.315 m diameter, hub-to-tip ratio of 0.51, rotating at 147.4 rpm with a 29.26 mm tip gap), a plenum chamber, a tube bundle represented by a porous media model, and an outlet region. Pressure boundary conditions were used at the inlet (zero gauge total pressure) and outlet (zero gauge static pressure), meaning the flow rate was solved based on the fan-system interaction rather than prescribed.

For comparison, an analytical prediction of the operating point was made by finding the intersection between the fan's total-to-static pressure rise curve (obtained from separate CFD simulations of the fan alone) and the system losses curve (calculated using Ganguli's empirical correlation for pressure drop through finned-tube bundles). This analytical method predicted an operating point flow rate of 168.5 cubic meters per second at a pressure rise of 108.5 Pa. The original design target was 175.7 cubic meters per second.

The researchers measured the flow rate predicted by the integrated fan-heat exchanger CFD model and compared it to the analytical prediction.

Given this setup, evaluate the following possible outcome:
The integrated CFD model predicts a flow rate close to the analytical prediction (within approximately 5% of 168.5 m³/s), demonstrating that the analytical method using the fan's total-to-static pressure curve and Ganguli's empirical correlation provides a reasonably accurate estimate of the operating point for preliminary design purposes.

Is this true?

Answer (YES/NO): YES